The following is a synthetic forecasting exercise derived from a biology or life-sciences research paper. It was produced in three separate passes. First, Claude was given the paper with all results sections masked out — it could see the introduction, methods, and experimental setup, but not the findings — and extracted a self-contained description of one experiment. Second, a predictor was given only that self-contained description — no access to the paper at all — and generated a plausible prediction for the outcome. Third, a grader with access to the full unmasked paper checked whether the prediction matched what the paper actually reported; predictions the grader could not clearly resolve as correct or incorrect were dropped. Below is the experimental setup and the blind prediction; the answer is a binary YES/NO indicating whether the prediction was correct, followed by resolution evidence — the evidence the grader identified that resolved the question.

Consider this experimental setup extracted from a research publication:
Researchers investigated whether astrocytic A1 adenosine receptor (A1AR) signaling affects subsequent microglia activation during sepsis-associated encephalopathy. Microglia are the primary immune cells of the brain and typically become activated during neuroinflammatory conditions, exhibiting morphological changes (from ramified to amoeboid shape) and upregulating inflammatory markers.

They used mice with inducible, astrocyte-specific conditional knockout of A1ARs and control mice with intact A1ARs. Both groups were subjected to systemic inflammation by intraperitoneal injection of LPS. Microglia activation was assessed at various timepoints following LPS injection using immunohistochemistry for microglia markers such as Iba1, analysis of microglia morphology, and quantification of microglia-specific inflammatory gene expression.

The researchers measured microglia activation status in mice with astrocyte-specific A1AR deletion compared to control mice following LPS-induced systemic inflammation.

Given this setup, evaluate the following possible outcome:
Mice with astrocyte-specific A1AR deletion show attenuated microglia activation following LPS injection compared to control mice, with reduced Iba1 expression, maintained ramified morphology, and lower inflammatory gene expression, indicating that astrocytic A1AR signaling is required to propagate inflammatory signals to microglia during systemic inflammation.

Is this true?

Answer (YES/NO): NO